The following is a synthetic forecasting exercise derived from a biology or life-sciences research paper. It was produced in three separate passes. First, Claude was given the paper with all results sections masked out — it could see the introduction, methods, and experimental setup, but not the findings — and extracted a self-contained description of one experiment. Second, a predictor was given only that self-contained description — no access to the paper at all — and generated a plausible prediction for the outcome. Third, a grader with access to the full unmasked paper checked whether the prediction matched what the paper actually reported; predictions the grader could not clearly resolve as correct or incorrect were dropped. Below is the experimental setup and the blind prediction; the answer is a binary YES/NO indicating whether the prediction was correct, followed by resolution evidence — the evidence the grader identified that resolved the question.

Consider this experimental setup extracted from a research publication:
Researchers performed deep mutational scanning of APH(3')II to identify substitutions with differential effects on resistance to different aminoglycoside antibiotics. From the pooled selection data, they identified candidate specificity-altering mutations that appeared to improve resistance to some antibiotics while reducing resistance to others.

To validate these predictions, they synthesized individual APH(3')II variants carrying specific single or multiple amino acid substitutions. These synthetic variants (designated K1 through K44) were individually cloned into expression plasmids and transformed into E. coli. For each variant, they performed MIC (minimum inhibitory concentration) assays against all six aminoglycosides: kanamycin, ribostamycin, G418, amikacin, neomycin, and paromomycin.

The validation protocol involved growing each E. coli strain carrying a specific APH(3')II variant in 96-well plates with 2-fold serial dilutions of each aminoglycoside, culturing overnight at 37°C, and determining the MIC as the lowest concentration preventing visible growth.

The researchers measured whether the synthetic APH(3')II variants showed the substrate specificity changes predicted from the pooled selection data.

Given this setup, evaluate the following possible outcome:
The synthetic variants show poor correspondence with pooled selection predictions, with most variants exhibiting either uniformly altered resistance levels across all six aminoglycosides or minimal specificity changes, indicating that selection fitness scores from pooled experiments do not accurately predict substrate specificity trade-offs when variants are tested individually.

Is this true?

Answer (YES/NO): NO